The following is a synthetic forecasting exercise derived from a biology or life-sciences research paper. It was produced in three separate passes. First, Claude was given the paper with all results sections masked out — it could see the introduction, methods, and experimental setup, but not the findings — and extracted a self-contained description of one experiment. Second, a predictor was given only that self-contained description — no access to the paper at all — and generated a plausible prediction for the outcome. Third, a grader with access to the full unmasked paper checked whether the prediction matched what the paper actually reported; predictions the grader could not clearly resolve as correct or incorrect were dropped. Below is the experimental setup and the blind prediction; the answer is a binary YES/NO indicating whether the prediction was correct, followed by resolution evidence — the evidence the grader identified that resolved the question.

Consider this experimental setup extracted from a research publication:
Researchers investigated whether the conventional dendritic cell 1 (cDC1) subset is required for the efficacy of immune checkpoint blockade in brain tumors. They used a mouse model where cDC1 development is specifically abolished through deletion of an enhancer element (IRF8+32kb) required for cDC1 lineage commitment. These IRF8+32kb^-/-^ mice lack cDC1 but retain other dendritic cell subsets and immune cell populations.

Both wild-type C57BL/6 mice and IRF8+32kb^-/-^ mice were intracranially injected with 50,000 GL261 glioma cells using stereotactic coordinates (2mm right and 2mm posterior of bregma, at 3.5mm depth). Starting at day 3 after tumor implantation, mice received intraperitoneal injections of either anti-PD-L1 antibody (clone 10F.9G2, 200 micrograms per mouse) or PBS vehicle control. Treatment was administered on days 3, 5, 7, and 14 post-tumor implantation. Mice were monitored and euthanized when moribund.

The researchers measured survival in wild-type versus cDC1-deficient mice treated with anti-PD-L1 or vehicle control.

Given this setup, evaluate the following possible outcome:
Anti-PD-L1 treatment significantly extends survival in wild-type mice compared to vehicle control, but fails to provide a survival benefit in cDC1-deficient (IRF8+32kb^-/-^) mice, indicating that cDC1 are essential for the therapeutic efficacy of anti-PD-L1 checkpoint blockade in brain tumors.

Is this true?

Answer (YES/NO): YES